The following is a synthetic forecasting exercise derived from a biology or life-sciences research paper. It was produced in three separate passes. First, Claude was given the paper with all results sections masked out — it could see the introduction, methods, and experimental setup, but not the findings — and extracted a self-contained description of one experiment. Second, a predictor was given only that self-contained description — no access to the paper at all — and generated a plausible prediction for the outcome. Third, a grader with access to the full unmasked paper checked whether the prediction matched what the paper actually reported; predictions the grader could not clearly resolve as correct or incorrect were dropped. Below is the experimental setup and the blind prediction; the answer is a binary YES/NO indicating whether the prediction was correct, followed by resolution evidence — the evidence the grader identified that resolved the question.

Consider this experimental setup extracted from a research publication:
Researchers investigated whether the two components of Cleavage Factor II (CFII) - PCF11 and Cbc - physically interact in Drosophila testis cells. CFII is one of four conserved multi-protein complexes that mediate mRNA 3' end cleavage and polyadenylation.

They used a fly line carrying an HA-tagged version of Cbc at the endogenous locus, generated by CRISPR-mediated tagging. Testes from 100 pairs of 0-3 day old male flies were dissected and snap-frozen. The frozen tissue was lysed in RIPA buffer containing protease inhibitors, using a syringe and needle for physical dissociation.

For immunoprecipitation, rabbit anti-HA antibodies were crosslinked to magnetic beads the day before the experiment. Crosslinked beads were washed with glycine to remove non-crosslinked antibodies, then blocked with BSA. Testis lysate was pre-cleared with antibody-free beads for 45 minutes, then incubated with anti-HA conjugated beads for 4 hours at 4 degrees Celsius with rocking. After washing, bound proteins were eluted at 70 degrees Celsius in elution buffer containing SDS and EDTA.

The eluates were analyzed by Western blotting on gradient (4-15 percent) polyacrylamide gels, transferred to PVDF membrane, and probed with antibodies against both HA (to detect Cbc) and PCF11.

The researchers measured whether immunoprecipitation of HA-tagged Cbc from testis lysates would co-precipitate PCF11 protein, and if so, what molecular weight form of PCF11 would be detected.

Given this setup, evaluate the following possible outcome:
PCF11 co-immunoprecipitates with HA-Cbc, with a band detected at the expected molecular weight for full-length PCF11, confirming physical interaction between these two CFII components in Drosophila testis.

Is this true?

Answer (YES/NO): YES